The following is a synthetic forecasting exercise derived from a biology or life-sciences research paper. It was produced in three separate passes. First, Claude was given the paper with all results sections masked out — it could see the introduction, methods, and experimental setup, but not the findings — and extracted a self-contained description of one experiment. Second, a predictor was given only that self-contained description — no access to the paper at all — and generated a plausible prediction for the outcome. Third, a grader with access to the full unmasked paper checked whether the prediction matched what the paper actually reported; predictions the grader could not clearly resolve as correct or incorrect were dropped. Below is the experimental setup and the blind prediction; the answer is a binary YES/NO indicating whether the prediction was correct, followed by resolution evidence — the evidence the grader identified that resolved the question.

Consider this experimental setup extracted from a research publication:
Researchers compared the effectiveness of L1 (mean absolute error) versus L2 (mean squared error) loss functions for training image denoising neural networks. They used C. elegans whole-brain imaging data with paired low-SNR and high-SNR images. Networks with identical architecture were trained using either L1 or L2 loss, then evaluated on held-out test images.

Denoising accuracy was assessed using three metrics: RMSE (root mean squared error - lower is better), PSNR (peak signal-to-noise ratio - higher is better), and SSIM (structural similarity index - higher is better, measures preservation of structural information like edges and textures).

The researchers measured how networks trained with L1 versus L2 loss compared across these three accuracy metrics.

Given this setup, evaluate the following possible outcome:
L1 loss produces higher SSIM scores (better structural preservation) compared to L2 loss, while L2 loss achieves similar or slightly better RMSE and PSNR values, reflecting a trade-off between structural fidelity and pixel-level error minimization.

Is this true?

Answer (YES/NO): NO